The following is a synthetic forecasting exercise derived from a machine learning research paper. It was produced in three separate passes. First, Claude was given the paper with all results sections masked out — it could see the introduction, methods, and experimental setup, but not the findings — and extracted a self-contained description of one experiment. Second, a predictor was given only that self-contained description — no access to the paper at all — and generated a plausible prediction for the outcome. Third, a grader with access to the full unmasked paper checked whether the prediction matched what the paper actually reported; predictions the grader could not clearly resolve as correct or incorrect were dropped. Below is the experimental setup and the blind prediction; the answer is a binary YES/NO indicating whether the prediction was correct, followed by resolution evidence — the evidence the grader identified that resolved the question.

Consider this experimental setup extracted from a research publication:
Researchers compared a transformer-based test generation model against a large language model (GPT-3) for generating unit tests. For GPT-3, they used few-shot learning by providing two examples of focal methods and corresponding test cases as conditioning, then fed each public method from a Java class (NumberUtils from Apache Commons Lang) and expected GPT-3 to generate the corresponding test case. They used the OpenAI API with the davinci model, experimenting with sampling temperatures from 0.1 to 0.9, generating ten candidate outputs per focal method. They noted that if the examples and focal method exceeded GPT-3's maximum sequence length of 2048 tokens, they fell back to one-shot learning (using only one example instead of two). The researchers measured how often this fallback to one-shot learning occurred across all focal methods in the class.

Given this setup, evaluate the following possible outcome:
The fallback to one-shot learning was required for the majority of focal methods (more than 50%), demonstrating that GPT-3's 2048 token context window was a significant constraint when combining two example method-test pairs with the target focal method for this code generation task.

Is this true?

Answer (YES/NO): NO